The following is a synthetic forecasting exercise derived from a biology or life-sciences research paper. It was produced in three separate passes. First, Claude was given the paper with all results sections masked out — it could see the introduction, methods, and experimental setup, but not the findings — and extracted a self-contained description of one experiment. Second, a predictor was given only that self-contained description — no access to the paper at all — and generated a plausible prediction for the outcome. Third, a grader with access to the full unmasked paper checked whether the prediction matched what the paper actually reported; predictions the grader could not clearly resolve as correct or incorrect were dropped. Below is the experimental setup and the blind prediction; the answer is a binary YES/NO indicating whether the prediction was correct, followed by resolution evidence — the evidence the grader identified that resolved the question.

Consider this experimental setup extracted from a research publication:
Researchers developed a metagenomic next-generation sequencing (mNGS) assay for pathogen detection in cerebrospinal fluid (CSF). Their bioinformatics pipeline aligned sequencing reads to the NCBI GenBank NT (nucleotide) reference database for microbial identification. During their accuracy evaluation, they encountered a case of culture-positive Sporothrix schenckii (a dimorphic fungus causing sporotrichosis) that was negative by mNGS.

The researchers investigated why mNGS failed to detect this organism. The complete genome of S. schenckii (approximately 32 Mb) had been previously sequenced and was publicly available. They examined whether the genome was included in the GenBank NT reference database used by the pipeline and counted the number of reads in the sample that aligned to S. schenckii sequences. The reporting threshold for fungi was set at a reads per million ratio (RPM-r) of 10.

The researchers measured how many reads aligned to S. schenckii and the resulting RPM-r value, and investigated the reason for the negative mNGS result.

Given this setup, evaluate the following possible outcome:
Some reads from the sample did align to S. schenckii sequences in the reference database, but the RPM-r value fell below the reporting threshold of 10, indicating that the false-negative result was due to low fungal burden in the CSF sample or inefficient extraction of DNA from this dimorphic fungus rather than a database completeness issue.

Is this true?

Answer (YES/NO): NO